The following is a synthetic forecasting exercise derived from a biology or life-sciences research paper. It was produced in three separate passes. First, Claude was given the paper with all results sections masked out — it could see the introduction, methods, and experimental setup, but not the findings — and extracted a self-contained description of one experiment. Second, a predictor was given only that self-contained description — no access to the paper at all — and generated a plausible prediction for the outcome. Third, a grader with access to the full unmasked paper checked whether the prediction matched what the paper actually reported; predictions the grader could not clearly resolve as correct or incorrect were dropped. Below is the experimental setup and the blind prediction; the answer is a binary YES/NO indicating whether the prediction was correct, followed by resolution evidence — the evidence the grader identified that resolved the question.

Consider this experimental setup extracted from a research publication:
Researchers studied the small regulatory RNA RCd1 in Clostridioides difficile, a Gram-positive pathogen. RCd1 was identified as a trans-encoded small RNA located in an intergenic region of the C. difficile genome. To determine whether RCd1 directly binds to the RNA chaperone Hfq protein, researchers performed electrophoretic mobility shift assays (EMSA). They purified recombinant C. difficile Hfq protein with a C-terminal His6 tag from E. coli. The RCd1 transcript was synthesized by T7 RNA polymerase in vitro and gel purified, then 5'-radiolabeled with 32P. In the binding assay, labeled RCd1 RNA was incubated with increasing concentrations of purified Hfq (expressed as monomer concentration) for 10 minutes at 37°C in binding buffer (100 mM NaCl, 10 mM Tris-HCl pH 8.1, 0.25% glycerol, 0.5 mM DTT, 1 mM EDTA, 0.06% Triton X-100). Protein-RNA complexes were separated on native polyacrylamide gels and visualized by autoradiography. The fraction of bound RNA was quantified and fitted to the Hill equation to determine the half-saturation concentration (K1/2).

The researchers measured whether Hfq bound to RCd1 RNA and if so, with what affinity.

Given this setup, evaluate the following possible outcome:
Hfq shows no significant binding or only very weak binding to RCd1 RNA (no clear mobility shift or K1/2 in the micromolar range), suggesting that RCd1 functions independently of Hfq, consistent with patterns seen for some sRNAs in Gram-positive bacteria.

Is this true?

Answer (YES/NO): NO